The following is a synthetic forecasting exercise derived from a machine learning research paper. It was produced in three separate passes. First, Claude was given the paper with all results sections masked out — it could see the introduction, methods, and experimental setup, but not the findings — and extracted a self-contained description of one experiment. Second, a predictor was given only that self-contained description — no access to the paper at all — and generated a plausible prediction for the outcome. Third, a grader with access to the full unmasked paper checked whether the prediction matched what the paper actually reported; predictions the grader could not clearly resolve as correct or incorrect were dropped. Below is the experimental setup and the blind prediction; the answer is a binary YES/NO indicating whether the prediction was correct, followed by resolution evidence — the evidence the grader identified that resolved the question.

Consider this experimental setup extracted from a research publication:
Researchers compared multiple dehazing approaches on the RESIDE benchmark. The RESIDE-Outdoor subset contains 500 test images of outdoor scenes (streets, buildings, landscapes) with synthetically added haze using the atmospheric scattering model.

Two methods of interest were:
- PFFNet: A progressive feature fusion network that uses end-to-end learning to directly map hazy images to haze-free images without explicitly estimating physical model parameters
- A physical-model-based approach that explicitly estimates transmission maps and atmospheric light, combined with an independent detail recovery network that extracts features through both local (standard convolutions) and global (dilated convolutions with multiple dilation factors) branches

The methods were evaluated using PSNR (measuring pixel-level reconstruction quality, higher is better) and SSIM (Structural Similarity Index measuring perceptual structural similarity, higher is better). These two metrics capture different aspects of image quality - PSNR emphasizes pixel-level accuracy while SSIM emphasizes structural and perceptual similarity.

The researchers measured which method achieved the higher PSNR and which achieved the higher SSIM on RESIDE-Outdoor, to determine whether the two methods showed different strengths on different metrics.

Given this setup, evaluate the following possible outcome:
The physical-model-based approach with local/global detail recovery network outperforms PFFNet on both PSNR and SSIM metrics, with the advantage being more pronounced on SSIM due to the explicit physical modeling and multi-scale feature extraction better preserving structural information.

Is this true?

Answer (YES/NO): NO